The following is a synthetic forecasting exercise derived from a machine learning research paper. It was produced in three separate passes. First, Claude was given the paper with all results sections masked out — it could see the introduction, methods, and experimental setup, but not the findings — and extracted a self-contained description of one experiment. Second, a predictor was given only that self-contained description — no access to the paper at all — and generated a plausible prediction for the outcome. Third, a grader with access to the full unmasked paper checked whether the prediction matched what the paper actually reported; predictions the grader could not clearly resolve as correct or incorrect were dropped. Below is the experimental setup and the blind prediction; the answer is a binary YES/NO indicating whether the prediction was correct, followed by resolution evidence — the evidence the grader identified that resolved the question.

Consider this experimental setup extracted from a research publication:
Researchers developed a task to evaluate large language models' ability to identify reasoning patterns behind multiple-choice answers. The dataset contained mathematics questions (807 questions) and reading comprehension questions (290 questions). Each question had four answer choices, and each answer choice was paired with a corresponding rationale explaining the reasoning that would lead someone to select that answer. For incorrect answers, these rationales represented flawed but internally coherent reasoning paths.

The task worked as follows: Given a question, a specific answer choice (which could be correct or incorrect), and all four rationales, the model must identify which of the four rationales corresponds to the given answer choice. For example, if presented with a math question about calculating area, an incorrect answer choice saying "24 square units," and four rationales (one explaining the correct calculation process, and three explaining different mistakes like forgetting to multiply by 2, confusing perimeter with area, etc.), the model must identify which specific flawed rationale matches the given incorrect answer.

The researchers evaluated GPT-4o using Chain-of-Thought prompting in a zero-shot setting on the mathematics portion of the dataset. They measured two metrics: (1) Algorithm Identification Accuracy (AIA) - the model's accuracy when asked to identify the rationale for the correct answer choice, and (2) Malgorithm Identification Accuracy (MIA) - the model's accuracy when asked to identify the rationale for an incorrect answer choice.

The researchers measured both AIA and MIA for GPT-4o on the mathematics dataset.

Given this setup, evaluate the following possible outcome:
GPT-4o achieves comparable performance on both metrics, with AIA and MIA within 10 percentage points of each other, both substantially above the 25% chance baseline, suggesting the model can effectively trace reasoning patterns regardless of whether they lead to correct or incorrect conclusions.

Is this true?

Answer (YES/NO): NO